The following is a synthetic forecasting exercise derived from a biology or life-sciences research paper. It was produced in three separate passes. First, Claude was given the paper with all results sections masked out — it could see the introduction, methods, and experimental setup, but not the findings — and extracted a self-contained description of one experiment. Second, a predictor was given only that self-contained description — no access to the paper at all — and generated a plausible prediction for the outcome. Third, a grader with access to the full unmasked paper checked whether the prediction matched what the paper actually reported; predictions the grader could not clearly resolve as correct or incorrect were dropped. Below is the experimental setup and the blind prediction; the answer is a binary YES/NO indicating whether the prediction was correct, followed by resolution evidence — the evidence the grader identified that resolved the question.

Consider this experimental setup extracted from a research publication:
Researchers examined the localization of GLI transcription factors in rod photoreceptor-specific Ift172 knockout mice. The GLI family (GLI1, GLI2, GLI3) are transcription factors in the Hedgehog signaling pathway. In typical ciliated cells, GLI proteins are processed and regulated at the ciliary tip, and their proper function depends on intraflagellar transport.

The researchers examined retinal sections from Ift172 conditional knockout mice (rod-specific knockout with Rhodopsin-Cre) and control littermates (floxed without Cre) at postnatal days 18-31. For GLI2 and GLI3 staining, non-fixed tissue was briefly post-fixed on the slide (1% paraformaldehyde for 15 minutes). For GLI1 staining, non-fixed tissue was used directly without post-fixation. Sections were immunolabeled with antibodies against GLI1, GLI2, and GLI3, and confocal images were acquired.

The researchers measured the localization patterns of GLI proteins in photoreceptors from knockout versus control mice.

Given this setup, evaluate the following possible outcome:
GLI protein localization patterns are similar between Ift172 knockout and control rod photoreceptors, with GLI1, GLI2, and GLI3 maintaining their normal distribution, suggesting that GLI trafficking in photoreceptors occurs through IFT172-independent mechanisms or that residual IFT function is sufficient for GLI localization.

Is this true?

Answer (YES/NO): NO